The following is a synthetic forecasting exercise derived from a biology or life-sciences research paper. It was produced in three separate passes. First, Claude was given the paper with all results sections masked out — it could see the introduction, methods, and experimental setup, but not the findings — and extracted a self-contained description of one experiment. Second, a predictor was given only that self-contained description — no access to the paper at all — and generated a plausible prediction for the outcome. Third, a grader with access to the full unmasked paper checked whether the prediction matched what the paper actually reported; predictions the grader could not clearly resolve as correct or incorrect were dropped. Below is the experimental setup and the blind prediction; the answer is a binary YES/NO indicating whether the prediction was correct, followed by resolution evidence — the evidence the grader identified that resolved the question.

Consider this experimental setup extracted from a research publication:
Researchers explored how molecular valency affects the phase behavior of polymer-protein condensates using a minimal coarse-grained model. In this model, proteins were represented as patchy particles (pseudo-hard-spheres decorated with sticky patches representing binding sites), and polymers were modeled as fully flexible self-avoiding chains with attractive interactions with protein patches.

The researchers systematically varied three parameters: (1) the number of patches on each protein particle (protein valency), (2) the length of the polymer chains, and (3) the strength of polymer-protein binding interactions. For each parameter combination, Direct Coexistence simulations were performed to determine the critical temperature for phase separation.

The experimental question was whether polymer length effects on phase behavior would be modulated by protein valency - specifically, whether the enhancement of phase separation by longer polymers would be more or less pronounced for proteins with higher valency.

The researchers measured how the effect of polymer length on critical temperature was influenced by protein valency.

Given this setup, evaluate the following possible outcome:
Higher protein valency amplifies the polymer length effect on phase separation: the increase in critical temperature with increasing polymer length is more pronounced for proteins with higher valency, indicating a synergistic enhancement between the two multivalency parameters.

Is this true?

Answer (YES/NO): NO